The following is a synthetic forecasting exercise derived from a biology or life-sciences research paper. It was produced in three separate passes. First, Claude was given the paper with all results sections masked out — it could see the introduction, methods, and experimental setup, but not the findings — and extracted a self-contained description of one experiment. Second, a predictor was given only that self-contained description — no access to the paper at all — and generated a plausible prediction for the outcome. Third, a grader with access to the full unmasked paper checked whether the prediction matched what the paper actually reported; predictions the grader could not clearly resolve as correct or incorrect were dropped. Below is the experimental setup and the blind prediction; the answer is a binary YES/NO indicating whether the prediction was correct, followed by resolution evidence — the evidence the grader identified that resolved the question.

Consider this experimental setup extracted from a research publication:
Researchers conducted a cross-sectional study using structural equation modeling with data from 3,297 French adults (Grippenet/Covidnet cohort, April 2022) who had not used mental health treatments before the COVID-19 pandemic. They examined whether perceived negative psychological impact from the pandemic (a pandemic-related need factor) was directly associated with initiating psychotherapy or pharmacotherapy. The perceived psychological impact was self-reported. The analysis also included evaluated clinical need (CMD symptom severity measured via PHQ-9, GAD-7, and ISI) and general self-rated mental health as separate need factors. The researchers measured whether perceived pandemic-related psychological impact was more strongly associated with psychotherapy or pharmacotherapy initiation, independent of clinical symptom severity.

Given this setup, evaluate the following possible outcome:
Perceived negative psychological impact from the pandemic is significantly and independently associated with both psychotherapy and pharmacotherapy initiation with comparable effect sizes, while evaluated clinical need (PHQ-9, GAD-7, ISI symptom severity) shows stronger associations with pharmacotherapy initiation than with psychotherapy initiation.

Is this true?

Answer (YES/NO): NO